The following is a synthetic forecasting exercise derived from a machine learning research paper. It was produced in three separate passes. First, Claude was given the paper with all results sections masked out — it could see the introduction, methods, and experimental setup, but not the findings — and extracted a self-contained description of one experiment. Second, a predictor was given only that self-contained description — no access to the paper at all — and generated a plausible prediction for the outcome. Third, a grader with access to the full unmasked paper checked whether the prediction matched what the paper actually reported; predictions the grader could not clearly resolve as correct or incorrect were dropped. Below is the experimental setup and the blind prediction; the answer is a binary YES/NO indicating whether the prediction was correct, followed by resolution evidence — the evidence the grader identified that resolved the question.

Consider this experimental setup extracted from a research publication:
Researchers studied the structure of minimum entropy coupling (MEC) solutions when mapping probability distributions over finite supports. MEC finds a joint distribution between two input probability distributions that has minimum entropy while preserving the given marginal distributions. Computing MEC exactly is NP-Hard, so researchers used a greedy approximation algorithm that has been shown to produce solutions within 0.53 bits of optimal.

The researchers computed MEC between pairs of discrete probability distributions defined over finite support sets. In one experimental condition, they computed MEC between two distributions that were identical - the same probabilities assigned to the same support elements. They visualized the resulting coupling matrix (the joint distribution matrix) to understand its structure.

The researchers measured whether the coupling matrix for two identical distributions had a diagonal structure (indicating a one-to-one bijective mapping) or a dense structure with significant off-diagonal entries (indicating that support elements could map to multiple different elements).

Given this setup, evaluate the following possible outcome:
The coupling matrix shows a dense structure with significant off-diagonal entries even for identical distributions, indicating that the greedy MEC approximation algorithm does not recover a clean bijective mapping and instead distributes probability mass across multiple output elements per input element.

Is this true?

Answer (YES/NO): NO